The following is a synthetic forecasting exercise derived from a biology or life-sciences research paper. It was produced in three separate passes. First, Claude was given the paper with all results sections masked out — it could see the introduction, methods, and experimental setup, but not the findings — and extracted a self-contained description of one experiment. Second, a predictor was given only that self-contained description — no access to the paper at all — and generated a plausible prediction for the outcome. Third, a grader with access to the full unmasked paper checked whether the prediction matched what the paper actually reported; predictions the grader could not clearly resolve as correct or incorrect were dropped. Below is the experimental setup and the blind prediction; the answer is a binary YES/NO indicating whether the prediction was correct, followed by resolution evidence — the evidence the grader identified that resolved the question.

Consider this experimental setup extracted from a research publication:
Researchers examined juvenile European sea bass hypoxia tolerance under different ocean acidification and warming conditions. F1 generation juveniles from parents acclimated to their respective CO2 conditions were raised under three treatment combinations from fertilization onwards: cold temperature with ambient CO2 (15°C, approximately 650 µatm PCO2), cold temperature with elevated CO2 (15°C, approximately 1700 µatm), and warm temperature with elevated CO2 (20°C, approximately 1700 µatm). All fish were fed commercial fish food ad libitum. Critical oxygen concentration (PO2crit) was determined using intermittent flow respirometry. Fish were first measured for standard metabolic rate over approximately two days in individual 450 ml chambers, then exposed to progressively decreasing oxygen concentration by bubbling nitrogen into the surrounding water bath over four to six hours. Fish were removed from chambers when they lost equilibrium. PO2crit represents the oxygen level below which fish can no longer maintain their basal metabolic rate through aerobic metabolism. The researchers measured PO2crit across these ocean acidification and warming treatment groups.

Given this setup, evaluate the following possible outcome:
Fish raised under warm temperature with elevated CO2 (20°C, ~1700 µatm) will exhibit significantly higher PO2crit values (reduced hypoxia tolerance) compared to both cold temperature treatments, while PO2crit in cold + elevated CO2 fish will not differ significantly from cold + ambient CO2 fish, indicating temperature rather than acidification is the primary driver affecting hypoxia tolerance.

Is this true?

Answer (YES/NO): NO